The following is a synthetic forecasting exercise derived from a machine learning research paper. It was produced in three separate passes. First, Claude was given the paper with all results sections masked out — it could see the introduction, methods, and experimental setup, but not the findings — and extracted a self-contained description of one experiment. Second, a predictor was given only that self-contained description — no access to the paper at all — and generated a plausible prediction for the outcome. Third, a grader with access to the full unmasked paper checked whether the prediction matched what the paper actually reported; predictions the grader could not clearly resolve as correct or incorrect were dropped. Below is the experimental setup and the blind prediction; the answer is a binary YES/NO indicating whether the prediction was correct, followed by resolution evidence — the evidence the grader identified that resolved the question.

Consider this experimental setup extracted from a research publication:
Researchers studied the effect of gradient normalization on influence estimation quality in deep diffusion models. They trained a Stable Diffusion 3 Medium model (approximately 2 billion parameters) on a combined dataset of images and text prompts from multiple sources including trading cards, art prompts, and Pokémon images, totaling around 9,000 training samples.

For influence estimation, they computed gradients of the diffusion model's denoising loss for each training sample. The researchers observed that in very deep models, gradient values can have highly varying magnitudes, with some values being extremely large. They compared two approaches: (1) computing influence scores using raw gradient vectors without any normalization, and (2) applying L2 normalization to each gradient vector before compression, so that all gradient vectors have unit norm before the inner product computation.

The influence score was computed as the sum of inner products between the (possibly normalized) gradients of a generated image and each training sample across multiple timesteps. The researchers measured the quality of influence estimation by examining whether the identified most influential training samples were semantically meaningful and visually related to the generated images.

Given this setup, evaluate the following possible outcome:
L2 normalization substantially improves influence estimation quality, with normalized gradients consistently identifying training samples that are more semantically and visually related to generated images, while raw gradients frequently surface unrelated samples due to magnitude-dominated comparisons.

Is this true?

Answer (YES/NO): YES